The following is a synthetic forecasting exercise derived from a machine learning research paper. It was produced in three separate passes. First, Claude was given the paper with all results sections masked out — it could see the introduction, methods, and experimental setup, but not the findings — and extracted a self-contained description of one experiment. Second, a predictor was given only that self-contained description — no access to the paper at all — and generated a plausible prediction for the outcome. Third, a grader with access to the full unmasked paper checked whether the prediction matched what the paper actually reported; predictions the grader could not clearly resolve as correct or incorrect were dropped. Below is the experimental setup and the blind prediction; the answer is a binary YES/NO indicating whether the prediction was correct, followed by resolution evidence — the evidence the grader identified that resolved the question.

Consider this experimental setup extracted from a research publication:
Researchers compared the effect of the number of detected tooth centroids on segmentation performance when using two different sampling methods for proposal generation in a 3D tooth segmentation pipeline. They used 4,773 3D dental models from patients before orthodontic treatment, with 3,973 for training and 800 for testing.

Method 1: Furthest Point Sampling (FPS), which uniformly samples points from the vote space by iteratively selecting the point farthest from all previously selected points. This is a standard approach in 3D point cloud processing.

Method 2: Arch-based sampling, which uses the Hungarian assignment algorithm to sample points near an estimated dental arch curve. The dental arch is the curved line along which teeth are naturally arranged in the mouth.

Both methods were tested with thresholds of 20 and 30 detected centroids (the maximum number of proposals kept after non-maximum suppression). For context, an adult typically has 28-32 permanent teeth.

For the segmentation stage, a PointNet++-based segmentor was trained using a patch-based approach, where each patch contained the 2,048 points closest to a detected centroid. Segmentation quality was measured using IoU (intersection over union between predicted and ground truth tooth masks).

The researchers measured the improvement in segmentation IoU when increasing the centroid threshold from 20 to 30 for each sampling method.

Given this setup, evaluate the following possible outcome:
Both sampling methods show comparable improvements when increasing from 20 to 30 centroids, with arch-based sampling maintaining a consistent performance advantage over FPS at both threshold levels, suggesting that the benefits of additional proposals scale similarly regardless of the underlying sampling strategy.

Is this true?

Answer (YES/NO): NO